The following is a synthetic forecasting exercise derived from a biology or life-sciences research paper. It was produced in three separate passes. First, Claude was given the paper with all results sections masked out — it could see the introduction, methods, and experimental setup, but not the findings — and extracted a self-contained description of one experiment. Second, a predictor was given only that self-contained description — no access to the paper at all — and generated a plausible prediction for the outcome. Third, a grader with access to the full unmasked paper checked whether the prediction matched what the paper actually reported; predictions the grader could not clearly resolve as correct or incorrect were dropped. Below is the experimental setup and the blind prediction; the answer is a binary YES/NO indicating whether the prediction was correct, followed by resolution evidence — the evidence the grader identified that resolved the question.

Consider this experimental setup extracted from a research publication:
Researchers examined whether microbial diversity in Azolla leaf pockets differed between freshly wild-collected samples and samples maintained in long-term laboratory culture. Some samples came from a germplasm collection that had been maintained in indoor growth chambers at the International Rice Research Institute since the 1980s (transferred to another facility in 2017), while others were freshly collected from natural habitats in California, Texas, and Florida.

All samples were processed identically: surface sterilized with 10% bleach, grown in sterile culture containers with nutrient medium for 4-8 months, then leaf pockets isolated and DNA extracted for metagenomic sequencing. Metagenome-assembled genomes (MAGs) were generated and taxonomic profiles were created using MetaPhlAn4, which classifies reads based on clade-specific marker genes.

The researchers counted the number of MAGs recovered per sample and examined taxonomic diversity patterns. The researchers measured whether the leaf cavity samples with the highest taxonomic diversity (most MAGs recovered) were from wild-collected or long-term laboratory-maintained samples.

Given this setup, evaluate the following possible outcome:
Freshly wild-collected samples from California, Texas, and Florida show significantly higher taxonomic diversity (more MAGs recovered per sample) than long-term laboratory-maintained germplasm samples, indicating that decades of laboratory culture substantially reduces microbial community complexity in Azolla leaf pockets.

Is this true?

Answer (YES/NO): NO